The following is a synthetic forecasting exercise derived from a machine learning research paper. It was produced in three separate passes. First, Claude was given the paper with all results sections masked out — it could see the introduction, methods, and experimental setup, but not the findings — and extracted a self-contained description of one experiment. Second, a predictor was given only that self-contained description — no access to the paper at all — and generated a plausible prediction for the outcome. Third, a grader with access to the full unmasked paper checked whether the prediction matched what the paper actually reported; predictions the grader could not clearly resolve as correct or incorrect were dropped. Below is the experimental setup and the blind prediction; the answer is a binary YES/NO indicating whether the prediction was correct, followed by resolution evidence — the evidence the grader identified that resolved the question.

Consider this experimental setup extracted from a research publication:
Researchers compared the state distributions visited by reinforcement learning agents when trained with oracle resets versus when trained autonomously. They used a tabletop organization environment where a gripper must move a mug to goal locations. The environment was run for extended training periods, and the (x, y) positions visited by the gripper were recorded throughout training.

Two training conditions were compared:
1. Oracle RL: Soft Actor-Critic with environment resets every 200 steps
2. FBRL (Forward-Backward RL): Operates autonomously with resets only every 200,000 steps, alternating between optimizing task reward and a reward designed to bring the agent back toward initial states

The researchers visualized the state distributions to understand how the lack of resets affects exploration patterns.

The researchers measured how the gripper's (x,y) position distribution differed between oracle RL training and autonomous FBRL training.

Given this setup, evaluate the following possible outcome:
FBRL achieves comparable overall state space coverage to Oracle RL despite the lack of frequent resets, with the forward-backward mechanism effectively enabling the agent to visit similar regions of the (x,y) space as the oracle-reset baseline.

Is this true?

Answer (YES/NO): NO